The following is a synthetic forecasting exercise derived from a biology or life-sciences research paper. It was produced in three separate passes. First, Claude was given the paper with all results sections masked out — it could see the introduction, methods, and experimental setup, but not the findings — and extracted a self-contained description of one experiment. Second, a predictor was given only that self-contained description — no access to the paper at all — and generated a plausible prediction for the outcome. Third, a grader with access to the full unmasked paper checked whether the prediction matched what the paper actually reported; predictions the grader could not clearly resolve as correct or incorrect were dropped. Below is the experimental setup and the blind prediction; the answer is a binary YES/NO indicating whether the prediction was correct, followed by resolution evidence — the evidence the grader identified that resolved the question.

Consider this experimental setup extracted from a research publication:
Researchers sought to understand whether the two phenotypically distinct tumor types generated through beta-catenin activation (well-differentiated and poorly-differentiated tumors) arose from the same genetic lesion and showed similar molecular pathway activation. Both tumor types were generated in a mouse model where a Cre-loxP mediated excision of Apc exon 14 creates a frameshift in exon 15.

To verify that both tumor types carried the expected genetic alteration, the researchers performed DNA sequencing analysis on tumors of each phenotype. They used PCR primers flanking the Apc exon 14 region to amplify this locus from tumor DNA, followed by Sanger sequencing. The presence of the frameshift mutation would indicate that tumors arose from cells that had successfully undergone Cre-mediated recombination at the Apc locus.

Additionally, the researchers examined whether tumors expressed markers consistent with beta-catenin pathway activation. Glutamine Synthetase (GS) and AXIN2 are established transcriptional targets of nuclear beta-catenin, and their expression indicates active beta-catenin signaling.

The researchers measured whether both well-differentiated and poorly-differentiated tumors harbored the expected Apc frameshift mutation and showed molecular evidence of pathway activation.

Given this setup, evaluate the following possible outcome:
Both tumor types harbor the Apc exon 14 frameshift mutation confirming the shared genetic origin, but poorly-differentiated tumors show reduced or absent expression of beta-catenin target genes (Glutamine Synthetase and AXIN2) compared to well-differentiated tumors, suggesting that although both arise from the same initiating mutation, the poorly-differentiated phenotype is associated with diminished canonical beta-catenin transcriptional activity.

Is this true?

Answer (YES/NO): NO